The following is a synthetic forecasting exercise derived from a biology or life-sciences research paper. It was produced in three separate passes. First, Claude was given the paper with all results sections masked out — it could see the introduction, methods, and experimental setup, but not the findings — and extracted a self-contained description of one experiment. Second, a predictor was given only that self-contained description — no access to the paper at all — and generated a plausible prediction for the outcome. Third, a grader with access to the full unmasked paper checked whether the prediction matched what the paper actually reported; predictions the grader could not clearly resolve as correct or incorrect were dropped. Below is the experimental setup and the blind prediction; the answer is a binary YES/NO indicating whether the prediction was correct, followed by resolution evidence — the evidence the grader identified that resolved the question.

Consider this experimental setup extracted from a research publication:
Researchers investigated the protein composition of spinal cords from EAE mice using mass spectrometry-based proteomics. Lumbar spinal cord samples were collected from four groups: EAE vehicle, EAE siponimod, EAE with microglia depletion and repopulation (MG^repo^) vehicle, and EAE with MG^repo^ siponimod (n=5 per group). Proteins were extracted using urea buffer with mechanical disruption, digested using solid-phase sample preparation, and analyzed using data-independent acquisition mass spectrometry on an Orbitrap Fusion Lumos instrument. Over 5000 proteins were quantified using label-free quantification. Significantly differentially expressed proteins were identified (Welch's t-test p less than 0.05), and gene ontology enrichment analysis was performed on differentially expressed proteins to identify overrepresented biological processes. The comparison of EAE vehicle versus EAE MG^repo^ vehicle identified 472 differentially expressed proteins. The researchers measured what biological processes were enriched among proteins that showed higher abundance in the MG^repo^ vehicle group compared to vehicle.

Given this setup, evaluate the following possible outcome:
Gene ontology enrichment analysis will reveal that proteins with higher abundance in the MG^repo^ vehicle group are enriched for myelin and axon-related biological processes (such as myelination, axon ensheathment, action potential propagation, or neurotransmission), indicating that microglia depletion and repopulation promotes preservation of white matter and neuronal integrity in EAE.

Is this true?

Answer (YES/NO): YES